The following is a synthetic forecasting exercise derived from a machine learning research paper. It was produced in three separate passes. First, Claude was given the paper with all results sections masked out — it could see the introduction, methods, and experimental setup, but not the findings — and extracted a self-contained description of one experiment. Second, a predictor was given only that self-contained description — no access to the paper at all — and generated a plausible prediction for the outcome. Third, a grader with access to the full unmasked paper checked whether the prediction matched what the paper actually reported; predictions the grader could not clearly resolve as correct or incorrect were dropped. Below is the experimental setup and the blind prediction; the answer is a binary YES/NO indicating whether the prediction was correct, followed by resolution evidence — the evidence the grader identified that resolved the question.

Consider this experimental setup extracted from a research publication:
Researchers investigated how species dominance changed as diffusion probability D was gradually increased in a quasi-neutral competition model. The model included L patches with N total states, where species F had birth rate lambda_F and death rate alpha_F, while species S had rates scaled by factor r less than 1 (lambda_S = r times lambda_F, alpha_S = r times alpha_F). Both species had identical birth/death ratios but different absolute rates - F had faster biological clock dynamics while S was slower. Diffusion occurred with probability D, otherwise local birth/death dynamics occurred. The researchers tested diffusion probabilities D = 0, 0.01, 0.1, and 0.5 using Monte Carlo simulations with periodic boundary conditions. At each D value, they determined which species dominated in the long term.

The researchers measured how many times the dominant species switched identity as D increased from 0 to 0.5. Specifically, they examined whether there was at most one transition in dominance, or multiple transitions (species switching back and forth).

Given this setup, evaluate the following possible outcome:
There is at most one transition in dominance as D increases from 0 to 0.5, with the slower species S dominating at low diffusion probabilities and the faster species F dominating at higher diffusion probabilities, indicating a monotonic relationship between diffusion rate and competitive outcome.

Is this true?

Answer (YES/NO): NO